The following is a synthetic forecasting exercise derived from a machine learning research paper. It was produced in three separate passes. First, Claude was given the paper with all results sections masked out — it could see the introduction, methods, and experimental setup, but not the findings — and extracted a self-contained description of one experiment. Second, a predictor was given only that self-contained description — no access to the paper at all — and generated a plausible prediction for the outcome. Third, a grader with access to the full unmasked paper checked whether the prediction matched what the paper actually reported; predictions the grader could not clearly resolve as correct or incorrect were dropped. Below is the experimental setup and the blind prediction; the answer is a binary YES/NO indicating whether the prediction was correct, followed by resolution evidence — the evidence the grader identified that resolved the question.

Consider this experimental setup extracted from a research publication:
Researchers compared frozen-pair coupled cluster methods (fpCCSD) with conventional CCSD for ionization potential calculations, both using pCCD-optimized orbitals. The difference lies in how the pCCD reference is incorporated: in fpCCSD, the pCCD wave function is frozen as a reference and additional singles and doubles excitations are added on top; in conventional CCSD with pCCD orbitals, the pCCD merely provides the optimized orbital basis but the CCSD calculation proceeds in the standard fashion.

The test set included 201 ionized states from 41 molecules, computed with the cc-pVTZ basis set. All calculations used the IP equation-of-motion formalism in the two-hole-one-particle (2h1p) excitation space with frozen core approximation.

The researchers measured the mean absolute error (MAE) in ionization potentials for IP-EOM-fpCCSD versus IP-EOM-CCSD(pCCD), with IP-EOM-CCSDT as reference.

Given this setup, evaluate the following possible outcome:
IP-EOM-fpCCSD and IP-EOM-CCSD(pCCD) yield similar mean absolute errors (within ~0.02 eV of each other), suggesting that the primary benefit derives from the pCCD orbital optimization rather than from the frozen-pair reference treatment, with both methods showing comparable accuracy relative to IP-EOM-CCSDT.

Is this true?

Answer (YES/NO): NO